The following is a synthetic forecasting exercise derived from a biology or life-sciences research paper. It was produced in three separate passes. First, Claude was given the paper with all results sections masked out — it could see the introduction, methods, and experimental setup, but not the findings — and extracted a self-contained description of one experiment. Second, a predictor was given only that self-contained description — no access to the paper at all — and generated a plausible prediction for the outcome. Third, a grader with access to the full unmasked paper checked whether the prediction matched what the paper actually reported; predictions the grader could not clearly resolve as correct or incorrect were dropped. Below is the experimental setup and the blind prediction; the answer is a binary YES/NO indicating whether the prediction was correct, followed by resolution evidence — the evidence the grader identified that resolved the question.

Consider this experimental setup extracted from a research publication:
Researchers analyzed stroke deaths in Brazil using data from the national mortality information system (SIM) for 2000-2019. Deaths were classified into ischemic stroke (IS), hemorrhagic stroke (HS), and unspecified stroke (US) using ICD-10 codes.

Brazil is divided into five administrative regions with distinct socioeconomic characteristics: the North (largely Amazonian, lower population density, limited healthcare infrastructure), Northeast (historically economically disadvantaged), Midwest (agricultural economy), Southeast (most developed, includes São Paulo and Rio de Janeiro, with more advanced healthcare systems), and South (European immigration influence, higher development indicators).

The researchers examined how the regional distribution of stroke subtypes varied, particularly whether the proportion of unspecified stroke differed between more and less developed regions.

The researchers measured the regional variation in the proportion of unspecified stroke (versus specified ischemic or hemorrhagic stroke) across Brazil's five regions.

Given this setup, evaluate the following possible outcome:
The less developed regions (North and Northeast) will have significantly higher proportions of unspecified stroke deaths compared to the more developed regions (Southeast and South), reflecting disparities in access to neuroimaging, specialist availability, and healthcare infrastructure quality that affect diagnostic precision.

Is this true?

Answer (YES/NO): YES